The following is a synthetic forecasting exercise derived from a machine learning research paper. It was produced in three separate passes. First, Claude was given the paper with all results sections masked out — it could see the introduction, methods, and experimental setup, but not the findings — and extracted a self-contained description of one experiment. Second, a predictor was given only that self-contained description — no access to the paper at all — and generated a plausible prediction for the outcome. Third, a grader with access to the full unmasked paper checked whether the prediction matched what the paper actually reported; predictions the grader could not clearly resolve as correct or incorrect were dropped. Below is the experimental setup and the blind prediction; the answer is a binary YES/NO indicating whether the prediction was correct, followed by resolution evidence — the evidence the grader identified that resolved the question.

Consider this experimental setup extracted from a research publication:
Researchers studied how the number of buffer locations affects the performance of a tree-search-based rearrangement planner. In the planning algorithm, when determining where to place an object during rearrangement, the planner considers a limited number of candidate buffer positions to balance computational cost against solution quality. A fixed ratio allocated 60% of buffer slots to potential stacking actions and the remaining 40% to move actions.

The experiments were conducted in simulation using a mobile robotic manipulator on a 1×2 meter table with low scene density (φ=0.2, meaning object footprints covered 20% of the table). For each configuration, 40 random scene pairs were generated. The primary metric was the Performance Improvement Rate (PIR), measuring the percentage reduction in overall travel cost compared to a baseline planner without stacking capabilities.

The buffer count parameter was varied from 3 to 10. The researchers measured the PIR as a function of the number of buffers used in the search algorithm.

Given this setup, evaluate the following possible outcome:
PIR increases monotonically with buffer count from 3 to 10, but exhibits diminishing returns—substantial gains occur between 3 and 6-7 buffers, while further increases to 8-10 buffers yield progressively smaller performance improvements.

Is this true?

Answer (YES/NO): NO